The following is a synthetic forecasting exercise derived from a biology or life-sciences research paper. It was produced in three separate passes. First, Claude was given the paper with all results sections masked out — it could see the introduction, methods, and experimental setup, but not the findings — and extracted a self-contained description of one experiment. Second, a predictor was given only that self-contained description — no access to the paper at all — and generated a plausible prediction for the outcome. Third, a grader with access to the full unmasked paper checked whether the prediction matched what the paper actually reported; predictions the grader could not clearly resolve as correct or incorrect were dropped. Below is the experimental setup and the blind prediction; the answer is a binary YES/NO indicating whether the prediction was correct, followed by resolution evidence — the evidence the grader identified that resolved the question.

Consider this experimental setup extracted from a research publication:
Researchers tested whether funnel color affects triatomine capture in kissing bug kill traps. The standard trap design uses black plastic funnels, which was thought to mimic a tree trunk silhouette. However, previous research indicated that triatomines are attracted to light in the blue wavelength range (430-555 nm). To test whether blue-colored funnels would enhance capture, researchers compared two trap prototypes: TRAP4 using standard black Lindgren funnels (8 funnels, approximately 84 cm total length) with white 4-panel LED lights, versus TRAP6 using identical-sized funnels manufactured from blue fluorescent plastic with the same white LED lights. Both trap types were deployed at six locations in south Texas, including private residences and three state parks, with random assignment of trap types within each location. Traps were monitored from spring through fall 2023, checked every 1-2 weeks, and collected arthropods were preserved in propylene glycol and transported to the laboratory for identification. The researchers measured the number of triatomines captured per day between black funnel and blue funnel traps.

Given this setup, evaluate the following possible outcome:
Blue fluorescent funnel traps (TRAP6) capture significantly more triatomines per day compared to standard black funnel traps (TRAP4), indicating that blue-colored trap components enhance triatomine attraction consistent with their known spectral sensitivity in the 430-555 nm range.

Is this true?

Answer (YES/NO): NO